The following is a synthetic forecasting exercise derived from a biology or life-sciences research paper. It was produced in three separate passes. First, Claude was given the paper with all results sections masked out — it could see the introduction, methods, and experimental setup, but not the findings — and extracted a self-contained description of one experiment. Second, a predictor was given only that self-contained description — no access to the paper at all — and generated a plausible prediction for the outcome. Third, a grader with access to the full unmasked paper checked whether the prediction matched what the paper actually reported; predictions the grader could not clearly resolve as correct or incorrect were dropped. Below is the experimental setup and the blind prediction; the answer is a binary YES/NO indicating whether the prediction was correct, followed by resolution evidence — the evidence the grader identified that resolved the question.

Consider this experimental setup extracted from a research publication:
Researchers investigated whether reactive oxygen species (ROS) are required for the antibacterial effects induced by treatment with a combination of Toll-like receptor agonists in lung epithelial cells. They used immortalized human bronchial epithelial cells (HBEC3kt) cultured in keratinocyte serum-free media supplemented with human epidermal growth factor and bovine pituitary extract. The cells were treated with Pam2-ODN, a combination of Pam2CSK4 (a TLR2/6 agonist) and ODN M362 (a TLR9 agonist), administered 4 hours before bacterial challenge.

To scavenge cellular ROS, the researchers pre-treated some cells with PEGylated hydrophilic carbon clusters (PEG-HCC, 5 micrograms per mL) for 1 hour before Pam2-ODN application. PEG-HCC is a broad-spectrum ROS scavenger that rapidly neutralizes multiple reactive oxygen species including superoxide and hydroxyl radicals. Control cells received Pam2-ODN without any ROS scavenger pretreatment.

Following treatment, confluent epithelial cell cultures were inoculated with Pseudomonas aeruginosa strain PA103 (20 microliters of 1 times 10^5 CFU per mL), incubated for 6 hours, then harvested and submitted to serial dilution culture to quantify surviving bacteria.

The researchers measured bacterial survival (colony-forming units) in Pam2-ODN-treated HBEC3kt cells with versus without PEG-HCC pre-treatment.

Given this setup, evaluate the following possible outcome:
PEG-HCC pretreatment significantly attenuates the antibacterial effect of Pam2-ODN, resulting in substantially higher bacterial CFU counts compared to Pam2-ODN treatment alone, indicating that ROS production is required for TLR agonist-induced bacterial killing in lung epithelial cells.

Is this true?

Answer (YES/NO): YES